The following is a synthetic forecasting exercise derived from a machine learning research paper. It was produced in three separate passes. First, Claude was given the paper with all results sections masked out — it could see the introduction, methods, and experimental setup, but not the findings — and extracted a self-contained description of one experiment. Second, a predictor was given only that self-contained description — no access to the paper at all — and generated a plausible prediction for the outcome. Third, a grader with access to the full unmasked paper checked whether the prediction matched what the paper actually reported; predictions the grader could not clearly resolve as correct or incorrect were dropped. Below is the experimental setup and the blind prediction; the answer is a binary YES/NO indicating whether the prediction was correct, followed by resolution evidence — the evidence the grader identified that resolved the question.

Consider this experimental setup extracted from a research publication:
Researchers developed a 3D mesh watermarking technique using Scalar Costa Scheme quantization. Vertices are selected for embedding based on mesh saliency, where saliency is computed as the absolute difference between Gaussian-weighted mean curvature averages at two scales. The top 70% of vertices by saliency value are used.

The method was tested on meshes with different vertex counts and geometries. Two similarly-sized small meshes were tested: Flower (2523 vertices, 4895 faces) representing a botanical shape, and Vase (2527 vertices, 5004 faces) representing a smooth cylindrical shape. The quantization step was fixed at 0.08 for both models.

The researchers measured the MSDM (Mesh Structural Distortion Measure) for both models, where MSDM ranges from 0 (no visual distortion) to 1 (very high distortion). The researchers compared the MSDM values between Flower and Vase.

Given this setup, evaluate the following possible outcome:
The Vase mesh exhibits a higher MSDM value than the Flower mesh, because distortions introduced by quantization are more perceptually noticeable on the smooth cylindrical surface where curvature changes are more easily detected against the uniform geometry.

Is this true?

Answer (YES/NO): YES